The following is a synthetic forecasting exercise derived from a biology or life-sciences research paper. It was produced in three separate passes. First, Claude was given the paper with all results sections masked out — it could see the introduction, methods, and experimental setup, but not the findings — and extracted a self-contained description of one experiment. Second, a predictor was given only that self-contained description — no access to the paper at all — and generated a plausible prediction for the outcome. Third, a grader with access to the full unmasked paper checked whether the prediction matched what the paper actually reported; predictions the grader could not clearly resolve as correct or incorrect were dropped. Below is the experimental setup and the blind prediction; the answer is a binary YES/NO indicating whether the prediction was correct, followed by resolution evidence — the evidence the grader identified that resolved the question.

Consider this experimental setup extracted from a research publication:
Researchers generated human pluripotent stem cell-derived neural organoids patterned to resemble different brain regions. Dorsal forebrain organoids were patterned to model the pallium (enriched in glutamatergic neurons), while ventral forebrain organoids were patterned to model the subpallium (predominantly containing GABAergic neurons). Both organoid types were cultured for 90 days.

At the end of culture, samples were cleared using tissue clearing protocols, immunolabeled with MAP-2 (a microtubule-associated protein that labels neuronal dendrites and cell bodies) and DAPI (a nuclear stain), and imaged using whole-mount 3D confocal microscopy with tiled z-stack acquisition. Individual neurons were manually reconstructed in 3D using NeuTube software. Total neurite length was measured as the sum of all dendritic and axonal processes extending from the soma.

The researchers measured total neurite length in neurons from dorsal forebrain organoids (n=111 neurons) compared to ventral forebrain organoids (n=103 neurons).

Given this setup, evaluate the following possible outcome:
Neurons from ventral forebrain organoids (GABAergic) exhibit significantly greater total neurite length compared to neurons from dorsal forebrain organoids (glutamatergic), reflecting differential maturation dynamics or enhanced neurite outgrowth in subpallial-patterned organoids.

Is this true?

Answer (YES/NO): NO